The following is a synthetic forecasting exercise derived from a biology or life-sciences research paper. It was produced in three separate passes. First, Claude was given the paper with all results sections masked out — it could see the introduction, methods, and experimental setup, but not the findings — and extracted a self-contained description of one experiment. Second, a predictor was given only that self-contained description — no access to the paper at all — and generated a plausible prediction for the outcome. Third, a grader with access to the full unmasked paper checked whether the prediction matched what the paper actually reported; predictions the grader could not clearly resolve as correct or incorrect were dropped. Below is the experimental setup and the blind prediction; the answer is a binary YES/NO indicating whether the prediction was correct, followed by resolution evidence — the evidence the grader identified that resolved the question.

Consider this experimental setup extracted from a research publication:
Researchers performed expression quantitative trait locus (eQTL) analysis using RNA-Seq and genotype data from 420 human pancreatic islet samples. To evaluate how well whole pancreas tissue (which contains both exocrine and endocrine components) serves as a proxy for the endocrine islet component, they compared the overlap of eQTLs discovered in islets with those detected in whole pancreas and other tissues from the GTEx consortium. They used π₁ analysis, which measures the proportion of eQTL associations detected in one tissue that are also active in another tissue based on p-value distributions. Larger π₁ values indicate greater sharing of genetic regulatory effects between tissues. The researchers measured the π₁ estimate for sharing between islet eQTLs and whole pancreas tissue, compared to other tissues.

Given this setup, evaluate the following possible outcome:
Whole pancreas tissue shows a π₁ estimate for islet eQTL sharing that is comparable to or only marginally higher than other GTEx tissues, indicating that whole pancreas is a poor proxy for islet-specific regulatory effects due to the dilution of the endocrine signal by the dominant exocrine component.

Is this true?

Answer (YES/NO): YES